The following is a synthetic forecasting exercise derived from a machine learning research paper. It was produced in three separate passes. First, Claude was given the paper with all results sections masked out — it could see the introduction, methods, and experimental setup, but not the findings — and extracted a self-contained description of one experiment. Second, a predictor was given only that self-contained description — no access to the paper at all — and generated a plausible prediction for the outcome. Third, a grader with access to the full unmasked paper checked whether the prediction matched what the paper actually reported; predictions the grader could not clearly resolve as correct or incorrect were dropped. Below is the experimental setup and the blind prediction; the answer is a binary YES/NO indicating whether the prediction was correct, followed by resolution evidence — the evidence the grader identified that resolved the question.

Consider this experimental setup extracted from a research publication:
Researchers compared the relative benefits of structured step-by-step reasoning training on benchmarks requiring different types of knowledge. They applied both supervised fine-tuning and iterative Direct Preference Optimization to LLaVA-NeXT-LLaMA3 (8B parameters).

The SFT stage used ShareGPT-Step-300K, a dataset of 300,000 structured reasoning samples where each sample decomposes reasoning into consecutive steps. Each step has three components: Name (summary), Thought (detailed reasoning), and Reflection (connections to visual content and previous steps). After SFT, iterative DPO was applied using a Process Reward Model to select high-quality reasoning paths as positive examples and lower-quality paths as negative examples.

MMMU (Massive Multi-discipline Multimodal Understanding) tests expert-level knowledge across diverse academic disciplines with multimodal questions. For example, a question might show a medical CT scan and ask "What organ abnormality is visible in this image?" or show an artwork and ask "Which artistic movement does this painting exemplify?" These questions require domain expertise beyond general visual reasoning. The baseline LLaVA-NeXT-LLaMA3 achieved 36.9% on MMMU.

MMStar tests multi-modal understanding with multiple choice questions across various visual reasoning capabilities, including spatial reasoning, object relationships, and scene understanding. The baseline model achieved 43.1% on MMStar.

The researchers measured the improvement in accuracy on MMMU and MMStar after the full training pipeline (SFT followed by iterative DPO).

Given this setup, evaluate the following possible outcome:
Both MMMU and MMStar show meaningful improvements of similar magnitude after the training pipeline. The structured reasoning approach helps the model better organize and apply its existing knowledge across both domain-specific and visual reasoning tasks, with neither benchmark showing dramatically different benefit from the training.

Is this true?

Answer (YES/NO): NO